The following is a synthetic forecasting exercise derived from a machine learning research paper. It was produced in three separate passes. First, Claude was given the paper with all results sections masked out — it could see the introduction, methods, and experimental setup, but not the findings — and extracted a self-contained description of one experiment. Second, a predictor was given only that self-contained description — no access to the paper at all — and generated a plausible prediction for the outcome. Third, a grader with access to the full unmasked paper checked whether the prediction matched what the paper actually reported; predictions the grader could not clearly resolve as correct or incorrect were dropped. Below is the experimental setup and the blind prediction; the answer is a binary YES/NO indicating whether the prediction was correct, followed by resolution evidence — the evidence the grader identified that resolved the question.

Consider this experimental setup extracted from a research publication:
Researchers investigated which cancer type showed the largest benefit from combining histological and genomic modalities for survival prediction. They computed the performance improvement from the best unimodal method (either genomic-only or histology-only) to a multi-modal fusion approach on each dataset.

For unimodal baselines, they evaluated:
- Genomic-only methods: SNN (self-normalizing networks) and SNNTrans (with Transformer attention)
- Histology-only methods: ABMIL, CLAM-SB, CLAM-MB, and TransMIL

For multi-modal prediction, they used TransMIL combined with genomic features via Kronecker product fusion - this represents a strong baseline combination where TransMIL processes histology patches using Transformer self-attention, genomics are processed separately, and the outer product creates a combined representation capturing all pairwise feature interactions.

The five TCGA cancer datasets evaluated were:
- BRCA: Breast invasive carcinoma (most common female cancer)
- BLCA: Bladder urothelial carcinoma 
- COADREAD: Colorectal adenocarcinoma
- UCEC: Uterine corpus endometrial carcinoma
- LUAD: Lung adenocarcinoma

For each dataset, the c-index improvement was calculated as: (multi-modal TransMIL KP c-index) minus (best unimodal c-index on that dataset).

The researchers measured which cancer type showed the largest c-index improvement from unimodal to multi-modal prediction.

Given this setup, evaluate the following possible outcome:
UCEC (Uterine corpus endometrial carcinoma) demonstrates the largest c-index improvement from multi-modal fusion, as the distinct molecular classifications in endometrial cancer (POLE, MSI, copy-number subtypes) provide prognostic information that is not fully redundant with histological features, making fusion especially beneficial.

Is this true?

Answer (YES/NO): NO